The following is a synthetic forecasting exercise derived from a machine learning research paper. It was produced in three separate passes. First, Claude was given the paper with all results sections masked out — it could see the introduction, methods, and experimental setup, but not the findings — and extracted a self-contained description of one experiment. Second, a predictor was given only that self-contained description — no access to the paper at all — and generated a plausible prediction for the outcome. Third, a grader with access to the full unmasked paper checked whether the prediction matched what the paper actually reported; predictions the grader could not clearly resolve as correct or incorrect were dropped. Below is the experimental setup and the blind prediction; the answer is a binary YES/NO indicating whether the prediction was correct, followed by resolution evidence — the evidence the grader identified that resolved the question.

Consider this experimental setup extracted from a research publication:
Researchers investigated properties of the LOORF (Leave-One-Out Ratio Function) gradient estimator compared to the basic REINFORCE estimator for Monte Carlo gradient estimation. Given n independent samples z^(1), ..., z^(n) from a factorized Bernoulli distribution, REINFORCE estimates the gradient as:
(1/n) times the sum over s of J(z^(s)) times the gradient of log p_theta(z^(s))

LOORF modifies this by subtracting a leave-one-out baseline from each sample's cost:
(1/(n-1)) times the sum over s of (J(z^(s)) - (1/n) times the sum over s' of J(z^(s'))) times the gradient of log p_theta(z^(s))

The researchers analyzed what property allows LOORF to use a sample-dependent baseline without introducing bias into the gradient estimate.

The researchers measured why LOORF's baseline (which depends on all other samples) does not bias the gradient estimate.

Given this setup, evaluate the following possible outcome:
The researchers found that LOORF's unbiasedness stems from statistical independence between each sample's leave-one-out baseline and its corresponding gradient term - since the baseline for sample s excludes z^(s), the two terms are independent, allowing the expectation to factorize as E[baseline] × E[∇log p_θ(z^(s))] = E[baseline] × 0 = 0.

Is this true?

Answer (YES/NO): YES